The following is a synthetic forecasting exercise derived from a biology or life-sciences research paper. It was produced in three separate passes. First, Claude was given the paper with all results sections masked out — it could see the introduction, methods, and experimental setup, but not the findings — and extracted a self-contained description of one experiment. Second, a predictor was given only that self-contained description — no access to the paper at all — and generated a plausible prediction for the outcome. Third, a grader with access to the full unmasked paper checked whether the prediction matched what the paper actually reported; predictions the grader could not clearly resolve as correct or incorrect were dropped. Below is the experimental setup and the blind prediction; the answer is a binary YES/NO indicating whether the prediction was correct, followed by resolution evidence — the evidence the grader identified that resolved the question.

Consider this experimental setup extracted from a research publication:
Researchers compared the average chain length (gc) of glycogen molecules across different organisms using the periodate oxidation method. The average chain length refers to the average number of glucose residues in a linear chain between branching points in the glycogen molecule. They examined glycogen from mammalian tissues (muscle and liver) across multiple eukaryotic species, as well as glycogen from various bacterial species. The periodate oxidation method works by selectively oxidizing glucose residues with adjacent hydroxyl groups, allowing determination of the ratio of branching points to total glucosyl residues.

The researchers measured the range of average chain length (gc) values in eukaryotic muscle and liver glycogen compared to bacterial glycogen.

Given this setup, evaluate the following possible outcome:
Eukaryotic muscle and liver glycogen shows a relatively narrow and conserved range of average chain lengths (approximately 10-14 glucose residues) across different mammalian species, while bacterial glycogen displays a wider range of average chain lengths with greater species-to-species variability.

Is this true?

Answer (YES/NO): YES